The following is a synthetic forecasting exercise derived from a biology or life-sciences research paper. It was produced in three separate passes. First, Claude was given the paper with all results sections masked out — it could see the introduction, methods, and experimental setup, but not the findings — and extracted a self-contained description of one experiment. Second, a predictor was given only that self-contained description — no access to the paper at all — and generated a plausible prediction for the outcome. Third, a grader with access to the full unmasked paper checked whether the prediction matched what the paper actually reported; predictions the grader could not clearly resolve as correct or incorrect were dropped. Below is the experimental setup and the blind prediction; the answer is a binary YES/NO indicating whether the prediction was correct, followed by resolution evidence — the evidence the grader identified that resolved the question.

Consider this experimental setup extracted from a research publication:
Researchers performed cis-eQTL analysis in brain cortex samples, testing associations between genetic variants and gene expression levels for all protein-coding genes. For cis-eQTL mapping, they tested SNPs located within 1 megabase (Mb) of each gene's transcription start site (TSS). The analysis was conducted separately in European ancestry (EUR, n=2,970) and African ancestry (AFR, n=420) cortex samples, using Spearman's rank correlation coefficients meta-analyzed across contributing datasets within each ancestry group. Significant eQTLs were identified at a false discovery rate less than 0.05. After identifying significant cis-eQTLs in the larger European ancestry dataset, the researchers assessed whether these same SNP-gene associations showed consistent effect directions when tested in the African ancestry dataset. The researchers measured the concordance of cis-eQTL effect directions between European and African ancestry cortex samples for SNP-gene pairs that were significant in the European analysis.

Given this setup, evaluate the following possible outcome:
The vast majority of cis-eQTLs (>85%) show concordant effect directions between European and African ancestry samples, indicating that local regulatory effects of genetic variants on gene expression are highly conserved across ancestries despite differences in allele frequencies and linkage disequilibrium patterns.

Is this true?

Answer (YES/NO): YES